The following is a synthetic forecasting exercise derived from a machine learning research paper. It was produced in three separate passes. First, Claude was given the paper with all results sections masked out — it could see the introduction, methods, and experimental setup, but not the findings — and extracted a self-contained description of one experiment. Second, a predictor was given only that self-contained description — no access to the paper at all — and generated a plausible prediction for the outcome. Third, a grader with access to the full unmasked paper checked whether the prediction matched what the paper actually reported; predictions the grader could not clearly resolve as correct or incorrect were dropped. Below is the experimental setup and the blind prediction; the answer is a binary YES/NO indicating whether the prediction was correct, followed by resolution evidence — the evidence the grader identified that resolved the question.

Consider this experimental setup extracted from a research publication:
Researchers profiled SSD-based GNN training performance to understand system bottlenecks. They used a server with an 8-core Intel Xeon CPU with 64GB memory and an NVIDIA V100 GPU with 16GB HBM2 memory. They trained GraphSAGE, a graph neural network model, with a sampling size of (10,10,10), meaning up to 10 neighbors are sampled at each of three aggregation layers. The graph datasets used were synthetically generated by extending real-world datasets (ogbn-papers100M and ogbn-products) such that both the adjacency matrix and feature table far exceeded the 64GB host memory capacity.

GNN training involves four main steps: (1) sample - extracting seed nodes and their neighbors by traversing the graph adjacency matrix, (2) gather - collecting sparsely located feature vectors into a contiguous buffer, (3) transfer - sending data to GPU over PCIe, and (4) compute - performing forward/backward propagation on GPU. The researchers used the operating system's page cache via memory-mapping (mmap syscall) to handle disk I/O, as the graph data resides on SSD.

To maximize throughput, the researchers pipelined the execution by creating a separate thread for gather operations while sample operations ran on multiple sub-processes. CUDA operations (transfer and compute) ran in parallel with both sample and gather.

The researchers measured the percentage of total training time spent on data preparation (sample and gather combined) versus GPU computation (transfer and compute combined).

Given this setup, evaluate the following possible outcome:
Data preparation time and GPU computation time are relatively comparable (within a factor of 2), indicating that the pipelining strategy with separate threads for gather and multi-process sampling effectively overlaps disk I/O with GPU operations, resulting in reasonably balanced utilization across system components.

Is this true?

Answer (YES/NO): NO